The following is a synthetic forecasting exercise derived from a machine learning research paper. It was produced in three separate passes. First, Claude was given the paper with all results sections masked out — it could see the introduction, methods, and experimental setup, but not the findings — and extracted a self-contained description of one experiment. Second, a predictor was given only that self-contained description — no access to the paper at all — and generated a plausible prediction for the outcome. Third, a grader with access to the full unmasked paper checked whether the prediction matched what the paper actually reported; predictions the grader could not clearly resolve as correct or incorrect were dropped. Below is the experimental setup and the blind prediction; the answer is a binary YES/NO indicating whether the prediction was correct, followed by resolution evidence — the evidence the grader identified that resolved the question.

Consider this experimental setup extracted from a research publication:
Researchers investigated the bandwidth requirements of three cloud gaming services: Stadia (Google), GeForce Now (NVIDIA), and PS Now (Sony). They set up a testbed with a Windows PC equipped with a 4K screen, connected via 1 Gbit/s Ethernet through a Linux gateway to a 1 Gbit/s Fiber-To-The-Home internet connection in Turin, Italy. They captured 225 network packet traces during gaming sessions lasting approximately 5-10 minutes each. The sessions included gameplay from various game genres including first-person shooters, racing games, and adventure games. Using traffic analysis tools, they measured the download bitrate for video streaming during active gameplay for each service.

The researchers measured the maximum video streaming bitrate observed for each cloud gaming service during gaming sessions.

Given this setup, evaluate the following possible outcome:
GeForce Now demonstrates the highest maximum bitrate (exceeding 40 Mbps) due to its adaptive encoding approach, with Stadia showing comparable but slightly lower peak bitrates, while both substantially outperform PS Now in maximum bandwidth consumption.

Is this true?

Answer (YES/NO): YES